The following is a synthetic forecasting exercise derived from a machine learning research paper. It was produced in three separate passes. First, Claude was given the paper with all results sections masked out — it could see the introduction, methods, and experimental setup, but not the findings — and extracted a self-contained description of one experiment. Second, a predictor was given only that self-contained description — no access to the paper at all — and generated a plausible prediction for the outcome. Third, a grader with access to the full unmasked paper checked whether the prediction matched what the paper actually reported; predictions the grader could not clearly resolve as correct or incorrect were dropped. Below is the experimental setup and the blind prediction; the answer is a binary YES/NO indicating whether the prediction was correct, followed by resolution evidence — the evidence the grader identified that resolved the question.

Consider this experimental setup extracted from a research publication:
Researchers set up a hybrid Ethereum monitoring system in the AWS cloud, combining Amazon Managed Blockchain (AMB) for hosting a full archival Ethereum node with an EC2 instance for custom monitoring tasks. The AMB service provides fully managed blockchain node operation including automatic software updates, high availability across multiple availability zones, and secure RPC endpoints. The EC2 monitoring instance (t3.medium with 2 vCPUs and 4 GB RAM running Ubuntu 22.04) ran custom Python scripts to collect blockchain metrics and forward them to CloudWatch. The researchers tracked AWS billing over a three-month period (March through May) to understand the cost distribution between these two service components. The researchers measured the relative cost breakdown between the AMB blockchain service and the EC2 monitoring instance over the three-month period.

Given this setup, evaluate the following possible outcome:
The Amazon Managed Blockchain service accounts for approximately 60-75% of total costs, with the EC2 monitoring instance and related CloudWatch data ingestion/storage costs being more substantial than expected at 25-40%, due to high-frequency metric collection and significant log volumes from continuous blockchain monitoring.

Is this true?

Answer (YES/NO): NO